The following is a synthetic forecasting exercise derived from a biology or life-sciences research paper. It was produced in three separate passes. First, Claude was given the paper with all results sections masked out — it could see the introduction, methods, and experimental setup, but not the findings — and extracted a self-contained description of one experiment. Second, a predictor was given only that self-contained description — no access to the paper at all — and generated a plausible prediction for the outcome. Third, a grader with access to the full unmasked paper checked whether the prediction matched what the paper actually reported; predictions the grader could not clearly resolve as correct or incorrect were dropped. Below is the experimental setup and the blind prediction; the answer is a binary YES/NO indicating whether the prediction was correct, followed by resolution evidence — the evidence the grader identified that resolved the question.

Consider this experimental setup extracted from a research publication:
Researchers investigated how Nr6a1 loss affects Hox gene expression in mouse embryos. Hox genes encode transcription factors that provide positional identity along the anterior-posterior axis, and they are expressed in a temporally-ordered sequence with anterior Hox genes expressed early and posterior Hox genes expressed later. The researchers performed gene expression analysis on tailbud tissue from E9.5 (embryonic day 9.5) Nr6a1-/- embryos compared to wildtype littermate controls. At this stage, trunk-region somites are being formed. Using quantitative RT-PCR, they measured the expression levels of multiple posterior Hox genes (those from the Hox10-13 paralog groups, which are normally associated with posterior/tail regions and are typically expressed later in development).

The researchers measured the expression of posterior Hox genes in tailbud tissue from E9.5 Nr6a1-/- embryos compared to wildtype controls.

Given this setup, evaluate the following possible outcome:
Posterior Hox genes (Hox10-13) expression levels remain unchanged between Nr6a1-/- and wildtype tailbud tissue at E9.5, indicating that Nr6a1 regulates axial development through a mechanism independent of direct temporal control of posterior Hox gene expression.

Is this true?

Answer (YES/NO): NO